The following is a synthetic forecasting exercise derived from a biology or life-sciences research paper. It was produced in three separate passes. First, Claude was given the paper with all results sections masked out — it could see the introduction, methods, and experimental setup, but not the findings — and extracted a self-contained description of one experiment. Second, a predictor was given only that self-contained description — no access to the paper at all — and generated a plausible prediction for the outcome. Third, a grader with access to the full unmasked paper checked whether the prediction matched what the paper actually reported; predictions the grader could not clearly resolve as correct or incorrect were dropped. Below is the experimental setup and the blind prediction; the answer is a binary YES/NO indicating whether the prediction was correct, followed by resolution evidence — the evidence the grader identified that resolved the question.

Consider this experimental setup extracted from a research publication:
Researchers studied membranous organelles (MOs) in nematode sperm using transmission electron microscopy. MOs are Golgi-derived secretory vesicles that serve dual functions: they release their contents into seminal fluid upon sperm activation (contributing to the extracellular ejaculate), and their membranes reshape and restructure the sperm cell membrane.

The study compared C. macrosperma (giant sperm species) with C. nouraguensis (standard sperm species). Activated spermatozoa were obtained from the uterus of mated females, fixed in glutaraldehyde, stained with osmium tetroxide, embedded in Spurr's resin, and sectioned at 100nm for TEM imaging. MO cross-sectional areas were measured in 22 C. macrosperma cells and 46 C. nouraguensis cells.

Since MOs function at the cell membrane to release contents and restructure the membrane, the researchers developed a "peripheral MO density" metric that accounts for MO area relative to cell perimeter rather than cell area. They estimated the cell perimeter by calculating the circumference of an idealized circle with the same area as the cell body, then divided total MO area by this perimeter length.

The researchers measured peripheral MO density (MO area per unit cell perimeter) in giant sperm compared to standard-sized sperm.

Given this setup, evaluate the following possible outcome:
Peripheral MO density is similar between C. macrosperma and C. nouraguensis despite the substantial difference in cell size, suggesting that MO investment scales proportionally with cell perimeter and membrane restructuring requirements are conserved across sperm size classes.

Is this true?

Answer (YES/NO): NO